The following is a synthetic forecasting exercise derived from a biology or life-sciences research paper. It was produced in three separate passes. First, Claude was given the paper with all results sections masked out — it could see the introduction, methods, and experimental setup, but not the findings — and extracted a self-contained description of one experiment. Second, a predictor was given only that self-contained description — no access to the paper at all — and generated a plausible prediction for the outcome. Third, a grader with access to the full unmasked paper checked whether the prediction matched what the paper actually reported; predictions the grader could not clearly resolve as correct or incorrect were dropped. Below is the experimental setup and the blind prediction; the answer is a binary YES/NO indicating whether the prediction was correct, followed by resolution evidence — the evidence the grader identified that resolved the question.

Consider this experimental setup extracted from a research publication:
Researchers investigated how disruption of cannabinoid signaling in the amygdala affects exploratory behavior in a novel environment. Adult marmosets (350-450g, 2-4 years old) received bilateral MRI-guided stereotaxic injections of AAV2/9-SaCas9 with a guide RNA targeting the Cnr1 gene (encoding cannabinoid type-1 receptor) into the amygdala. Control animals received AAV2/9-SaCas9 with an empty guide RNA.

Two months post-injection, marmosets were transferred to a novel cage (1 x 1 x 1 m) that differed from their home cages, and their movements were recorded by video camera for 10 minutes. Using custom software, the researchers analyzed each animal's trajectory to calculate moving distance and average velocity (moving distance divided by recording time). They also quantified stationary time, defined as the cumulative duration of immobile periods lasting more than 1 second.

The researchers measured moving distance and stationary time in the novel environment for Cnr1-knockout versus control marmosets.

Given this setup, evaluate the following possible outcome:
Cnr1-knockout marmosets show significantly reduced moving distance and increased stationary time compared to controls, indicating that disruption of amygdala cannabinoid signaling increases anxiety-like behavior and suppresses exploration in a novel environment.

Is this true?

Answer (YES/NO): NO